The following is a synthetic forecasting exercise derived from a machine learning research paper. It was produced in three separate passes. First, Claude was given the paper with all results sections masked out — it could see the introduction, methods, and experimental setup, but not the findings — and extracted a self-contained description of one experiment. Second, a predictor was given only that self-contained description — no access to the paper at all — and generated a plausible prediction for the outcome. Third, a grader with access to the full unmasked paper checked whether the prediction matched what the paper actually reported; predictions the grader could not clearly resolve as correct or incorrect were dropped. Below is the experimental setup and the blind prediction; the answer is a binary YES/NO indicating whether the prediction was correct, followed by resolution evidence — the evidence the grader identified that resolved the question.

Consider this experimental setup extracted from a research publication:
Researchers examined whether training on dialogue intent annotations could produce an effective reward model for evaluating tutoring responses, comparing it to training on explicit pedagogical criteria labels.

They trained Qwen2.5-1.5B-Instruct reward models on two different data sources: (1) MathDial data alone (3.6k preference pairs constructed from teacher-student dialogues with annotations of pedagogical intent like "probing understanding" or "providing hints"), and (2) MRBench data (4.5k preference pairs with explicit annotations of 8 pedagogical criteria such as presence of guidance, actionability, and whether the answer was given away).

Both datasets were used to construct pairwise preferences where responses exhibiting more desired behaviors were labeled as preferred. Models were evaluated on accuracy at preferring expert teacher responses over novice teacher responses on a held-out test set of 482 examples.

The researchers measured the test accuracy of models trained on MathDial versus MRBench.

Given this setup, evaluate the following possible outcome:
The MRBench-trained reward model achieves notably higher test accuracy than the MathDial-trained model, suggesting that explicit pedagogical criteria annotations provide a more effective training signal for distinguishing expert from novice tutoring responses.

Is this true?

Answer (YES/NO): NO